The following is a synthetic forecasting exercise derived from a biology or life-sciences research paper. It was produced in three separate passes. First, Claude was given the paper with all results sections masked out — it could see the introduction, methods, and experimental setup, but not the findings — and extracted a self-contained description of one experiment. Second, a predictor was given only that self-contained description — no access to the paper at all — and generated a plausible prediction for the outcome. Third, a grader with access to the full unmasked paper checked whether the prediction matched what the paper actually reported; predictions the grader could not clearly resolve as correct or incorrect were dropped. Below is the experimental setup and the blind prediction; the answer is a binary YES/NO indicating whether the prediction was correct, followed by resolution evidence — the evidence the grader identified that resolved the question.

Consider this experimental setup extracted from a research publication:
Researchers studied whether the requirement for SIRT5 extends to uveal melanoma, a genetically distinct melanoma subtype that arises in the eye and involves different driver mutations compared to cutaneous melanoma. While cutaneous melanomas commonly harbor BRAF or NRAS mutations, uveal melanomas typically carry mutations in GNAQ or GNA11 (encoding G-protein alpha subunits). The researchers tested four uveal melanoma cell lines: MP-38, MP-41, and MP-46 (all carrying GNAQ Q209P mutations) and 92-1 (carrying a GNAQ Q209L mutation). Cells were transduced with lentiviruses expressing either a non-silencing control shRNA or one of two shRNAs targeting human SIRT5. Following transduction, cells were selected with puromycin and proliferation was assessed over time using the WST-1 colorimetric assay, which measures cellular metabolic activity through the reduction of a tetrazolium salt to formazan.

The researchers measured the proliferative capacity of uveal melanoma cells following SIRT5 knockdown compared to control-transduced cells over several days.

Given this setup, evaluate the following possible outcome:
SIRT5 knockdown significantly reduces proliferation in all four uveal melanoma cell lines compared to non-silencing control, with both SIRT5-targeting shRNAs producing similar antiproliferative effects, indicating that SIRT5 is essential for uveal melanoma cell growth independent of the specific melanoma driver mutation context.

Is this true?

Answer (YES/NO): YES